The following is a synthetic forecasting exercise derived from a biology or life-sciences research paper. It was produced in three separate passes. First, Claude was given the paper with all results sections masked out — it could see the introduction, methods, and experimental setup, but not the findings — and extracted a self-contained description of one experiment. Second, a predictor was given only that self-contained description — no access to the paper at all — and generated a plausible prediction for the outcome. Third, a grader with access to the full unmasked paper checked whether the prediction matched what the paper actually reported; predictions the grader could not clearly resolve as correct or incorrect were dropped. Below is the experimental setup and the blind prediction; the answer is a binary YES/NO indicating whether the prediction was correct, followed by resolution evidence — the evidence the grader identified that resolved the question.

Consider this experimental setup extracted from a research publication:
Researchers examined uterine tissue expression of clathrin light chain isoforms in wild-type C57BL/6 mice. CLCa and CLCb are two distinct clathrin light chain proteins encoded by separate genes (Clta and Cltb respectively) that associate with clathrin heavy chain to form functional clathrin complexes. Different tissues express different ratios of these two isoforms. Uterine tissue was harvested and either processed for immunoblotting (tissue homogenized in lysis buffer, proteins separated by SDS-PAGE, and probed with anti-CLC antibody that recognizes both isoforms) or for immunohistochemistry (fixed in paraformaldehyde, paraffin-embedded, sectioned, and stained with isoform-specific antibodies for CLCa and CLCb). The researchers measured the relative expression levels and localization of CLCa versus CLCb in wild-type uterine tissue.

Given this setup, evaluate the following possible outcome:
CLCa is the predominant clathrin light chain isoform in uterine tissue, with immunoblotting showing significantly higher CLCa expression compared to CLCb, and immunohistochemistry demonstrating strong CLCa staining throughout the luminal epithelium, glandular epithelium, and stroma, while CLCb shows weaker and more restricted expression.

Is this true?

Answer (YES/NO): NO